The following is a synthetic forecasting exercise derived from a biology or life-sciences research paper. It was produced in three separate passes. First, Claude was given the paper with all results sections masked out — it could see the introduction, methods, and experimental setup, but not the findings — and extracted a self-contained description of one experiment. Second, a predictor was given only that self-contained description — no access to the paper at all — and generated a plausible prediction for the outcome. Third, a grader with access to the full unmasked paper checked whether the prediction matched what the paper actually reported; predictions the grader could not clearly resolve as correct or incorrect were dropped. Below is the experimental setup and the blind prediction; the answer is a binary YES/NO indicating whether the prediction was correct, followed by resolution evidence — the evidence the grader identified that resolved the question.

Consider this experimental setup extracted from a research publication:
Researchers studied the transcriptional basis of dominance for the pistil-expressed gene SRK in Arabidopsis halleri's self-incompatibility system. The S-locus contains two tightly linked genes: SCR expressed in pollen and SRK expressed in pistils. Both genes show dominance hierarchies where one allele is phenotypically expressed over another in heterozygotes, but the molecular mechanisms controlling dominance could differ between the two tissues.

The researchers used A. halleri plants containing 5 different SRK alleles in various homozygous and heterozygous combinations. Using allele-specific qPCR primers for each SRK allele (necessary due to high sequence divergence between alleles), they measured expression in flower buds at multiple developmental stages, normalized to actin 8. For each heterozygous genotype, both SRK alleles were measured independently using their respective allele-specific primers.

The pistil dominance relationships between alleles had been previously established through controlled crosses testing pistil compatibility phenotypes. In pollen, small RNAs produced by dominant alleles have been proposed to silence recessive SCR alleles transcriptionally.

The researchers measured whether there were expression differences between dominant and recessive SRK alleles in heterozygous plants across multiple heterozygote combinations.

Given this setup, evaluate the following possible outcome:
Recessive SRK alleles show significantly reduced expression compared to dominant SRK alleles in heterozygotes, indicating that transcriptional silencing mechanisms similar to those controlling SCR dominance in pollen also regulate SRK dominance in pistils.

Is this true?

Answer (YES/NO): NO